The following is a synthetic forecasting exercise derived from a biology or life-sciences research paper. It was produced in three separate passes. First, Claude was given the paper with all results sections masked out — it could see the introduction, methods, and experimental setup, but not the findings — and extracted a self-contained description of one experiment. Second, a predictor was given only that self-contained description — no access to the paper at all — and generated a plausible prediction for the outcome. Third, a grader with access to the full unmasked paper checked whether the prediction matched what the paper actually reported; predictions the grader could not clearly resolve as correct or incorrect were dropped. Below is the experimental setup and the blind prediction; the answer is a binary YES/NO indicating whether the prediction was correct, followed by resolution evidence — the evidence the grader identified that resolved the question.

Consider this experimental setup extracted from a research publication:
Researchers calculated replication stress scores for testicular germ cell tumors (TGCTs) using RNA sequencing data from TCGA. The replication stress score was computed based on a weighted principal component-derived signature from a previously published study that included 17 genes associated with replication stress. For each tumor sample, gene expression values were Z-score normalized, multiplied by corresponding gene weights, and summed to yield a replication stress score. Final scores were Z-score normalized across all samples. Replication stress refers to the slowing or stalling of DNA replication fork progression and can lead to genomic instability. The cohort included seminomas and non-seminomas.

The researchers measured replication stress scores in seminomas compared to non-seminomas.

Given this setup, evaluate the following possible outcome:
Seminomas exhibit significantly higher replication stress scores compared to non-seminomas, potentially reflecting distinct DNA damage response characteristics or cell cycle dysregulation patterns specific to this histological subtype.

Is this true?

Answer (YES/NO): NO